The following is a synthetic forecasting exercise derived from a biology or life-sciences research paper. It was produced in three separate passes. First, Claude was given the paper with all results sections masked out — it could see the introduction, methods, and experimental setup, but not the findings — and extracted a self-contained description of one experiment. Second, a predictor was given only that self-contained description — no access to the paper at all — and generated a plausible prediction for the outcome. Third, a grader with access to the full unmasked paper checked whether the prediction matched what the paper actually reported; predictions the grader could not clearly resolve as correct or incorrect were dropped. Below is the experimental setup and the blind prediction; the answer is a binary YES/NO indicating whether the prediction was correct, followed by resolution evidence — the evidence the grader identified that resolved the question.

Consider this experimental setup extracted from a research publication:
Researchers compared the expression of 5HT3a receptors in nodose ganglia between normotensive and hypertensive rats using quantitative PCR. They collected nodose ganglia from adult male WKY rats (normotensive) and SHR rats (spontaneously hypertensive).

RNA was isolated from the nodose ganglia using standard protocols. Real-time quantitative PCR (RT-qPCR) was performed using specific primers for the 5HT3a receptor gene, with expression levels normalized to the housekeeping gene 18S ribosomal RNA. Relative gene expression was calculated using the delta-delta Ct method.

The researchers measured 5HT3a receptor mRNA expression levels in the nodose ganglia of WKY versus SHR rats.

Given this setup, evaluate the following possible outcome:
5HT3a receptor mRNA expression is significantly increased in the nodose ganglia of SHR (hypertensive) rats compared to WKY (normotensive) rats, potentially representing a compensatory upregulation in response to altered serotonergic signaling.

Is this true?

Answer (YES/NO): NO